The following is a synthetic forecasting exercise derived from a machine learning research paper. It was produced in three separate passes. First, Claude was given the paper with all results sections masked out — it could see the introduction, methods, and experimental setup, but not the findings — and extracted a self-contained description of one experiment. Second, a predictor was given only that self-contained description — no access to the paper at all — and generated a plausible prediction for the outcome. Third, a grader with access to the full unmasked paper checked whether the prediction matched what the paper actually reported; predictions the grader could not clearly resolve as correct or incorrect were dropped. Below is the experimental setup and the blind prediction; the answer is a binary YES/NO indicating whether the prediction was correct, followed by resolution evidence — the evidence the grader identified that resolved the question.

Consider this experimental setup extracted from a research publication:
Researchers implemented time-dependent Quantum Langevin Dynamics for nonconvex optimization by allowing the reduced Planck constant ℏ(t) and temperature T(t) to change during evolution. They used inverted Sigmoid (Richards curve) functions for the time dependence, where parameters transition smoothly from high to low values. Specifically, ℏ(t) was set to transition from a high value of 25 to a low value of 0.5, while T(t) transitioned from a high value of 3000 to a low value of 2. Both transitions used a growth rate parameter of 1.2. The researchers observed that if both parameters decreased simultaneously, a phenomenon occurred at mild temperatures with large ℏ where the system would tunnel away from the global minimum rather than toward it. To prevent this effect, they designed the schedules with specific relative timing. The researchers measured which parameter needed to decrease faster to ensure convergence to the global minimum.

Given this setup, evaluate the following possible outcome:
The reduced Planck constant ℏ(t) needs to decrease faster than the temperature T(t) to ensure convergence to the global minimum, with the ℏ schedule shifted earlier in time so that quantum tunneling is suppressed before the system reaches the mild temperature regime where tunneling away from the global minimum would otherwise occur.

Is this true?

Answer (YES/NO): YES